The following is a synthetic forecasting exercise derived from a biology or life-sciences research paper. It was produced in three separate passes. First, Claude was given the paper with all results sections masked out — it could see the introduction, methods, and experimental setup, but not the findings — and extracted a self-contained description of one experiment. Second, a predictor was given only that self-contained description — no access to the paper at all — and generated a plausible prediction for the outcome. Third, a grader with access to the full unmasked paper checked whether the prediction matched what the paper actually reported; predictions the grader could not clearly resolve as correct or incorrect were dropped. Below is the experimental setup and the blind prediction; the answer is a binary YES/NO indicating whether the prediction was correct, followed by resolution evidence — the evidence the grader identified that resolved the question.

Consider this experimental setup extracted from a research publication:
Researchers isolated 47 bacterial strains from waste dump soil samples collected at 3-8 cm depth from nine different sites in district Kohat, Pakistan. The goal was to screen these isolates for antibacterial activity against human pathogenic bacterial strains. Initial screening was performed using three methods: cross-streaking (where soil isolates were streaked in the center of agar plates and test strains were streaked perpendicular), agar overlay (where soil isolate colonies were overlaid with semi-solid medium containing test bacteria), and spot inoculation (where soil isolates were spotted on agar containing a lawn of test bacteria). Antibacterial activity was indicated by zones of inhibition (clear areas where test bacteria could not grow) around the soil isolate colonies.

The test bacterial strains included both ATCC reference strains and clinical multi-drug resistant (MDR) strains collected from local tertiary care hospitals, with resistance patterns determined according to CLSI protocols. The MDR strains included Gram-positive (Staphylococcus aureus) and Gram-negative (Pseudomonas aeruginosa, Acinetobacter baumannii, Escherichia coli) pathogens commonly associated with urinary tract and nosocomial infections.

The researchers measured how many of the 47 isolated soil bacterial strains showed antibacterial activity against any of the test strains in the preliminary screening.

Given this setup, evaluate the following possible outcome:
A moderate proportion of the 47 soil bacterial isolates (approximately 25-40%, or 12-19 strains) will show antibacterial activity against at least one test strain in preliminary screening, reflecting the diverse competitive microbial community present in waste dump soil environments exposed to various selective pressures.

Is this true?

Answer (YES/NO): YES